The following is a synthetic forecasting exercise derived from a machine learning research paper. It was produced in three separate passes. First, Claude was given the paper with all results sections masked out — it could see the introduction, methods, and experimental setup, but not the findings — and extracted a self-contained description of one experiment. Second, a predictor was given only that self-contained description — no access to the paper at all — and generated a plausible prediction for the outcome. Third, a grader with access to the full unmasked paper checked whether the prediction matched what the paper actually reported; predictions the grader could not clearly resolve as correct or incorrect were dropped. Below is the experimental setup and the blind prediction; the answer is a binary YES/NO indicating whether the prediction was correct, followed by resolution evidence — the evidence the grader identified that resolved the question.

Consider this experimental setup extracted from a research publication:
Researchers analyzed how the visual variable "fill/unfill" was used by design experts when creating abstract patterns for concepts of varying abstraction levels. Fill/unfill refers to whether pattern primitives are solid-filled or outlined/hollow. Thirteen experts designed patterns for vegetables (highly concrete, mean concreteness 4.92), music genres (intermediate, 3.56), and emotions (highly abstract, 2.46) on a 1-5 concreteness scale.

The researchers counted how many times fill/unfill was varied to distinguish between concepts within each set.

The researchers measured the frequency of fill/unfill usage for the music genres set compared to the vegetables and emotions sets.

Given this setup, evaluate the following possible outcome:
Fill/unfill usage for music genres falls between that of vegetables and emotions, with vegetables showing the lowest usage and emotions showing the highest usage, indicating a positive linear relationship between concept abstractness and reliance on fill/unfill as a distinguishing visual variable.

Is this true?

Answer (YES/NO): NO